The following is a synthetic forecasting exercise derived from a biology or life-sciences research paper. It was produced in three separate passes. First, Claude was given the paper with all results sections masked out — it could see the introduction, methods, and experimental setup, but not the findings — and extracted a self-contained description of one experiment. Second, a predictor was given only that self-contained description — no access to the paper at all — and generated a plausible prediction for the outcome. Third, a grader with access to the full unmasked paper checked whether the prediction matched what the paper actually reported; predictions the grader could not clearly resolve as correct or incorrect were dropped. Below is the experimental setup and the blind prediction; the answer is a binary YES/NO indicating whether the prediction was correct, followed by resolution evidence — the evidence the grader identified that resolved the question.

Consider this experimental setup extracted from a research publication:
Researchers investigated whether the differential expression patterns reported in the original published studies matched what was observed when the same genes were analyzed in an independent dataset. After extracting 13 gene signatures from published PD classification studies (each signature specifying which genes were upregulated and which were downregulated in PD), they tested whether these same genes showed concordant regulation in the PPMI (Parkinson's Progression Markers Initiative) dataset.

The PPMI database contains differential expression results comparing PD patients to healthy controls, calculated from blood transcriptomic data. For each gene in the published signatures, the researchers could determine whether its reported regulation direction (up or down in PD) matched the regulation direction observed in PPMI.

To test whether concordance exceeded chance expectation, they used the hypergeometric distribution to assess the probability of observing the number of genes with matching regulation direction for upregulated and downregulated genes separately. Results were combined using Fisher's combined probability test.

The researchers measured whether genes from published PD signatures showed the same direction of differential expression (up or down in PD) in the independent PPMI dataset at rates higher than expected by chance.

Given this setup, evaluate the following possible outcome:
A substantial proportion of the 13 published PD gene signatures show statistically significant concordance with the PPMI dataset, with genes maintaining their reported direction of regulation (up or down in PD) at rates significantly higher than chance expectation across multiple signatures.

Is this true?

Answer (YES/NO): YES